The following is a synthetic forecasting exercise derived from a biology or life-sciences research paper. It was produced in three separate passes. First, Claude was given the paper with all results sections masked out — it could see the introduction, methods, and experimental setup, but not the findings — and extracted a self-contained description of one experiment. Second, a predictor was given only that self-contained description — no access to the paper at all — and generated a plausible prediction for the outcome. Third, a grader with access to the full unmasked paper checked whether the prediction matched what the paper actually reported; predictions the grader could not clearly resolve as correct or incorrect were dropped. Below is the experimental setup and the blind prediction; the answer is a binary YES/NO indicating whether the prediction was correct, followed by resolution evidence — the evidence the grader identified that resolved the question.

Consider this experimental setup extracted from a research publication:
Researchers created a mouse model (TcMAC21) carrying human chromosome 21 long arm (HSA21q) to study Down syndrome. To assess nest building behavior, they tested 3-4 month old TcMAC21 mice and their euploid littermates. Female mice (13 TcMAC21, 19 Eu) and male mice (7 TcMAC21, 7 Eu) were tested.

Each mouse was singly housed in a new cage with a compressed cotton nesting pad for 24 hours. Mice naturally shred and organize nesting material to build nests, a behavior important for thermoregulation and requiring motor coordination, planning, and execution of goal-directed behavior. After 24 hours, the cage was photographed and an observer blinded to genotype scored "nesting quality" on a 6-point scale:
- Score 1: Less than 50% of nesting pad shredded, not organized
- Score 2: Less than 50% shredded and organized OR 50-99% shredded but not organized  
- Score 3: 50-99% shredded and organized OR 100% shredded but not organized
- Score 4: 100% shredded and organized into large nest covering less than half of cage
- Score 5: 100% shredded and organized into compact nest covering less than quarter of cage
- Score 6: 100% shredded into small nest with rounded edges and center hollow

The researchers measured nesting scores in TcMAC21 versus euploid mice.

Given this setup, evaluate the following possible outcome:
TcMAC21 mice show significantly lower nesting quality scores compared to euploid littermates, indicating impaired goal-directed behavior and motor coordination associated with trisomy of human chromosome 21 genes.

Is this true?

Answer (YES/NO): NO